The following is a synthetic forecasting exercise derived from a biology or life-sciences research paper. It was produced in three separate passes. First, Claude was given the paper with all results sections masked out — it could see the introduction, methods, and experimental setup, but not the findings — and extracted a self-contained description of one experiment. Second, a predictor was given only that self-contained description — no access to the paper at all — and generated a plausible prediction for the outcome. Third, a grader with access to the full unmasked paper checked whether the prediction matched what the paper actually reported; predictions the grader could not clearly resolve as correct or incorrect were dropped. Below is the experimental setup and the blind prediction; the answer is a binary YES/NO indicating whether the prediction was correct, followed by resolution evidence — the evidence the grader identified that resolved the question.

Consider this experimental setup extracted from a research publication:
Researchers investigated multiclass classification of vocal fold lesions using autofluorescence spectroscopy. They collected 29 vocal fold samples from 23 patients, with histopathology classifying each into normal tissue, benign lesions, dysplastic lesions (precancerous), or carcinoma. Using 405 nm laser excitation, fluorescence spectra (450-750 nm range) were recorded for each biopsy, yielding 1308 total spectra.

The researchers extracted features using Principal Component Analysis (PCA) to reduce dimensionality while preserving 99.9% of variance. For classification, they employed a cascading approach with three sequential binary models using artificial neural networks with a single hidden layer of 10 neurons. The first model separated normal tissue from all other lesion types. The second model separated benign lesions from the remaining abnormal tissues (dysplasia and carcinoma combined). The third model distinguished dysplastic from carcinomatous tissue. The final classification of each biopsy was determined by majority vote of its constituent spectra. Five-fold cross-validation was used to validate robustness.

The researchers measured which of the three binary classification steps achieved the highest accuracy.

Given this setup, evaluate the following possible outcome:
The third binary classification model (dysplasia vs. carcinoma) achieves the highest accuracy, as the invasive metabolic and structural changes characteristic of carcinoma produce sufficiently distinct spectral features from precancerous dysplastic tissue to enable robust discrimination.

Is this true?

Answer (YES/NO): NO